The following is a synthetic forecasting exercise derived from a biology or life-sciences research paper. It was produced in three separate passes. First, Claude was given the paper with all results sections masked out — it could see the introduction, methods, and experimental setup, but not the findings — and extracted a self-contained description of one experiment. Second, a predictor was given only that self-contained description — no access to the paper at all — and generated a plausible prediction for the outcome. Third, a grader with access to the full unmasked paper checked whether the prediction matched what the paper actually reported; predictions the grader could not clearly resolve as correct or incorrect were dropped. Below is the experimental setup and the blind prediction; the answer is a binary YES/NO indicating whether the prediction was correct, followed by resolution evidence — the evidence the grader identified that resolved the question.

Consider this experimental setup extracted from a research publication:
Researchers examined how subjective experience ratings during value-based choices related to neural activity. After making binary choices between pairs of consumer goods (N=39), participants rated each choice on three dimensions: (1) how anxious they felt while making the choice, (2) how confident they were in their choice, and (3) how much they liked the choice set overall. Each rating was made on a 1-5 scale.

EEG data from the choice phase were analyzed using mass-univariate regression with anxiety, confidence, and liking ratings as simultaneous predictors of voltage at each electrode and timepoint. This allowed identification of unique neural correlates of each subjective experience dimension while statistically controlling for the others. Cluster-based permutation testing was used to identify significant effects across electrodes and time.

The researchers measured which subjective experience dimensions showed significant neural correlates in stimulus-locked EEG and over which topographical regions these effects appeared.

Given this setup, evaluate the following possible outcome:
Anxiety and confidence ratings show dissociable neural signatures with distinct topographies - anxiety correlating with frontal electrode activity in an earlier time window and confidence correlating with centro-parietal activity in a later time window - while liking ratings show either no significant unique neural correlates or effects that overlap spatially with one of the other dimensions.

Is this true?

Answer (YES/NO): NO